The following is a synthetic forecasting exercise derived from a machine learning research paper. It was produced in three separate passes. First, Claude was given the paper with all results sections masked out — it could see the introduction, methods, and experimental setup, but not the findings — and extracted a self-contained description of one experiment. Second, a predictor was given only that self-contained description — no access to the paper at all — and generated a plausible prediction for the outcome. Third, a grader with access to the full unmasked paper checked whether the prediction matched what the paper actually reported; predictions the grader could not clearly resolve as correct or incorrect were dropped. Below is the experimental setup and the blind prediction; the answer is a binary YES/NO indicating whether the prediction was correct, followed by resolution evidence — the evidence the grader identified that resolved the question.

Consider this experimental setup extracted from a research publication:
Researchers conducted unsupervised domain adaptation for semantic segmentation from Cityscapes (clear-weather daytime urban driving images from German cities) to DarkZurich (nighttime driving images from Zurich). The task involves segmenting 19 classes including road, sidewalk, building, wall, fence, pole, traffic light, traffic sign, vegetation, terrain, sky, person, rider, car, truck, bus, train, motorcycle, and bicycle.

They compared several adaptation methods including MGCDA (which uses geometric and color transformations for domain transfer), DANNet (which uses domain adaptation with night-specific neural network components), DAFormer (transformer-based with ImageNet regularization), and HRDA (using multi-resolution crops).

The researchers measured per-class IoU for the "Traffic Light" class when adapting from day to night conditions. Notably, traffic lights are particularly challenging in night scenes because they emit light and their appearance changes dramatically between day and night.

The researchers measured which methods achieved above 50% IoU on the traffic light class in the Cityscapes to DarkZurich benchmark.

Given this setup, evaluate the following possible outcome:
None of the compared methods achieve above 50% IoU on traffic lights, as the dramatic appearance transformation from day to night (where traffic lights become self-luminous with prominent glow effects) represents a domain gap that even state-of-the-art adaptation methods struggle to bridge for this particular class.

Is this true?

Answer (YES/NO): NO